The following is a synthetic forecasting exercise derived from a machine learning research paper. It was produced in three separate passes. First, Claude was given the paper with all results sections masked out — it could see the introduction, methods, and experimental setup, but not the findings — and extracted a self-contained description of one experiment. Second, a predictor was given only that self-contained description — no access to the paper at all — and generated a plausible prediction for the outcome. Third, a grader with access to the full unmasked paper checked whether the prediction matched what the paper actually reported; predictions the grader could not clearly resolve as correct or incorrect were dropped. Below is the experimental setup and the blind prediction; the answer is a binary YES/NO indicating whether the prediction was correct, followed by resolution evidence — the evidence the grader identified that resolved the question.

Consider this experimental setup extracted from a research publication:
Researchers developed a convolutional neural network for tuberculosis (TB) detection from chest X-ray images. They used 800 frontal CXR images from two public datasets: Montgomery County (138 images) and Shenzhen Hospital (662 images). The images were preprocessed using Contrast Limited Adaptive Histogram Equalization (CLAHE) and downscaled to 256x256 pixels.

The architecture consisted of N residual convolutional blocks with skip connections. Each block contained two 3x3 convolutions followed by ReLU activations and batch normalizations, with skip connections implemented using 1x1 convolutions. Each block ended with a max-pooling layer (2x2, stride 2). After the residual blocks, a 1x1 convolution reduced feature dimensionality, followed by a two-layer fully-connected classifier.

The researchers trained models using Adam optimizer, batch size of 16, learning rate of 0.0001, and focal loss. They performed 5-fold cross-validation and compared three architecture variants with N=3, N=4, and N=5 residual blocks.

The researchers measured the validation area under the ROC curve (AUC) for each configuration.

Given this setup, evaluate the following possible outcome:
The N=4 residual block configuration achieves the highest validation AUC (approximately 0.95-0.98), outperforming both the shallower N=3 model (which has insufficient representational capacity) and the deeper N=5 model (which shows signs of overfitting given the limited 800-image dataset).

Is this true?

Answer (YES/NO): NO